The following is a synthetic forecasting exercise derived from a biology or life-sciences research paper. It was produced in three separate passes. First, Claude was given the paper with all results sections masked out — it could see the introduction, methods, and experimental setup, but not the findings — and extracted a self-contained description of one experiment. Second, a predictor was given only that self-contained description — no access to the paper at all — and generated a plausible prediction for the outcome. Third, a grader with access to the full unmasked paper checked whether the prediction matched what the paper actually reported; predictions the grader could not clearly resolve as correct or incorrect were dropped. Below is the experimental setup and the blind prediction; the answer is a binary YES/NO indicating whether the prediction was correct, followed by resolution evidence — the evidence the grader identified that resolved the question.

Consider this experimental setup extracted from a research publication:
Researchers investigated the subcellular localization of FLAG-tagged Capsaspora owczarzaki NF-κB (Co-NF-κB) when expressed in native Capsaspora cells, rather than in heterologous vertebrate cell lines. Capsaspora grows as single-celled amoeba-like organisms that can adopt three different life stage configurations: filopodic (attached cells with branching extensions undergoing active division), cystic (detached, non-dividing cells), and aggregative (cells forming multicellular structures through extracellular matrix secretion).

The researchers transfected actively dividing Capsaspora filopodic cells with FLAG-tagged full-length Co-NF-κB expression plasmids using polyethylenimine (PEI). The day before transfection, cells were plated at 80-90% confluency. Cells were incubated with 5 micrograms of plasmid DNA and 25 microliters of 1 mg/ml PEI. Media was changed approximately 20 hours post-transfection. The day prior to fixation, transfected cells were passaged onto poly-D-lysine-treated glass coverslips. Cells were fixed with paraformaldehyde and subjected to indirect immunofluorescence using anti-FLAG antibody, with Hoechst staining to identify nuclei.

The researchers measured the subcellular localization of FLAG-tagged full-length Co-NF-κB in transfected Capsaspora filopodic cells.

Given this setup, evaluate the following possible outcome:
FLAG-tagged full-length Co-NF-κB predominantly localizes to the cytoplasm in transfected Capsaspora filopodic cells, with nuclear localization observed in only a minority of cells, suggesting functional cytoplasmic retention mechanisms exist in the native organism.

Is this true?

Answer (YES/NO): NO